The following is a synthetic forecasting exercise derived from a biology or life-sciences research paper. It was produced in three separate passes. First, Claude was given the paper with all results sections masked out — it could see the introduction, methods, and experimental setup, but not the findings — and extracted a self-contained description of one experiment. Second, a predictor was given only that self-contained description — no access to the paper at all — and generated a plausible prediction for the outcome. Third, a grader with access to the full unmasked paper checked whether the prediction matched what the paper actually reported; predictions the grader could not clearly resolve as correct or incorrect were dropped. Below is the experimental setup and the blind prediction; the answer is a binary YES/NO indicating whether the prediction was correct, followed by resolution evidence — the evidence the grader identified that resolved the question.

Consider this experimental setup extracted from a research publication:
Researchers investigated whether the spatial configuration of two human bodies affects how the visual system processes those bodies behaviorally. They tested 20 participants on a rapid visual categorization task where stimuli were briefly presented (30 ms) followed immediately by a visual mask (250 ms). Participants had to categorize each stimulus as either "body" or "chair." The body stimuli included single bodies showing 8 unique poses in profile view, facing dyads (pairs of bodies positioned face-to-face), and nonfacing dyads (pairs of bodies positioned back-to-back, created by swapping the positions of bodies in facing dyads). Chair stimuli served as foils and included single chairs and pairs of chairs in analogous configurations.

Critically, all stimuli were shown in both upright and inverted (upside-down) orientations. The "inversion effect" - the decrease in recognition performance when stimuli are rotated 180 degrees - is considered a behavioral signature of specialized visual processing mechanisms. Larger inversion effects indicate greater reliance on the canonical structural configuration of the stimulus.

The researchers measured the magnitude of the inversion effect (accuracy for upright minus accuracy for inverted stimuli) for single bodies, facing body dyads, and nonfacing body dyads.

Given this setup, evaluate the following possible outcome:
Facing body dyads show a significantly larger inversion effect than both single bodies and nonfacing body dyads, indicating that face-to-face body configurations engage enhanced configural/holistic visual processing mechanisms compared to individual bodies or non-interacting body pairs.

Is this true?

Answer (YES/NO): NO